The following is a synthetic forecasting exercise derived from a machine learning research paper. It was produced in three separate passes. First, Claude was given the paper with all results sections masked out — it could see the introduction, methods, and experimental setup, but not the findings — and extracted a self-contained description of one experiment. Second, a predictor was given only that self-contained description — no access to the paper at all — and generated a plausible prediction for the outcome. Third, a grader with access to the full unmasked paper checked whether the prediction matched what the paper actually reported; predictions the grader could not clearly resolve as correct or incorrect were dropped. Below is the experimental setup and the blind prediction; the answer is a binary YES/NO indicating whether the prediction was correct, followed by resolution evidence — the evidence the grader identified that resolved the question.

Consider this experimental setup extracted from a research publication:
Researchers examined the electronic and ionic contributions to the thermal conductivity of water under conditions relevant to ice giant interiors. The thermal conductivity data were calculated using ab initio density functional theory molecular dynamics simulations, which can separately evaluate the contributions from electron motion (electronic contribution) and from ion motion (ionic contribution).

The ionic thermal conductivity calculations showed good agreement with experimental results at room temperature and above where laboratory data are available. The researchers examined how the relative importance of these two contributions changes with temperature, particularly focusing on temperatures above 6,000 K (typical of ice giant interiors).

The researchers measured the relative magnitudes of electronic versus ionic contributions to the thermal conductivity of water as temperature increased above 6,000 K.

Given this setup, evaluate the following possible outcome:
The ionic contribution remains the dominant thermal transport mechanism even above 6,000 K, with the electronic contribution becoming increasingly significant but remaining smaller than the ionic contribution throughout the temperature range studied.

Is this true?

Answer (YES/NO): NO